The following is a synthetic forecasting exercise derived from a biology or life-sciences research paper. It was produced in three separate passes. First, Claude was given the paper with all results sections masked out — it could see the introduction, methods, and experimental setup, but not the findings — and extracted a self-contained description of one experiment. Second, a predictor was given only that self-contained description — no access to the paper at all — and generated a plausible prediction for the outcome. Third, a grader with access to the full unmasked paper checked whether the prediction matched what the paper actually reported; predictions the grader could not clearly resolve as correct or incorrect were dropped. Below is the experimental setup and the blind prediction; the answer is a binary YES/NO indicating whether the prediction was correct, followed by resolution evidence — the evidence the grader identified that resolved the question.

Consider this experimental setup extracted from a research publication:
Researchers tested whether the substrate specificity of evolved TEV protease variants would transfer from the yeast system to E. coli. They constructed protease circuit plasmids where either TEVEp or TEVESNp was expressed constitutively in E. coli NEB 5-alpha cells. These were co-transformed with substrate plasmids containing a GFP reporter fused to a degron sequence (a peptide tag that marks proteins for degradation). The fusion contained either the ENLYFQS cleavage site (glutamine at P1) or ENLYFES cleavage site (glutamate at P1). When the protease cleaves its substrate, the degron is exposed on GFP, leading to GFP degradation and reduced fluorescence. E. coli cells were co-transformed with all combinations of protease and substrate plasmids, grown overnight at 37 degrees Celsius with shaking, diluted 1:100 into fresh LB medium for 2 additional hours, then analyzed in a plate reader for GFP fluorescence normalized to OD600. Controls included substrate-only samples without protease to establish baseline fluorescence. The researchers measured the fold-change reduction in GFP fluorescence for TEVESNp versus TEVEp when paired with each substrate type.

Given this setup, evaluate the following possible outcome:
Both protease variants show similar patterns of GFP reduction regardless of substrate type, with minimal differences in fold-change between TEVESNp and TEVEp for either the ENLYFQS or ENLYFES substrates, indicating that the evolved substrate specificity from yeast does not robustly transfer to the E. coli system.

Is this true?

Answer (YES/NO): NO